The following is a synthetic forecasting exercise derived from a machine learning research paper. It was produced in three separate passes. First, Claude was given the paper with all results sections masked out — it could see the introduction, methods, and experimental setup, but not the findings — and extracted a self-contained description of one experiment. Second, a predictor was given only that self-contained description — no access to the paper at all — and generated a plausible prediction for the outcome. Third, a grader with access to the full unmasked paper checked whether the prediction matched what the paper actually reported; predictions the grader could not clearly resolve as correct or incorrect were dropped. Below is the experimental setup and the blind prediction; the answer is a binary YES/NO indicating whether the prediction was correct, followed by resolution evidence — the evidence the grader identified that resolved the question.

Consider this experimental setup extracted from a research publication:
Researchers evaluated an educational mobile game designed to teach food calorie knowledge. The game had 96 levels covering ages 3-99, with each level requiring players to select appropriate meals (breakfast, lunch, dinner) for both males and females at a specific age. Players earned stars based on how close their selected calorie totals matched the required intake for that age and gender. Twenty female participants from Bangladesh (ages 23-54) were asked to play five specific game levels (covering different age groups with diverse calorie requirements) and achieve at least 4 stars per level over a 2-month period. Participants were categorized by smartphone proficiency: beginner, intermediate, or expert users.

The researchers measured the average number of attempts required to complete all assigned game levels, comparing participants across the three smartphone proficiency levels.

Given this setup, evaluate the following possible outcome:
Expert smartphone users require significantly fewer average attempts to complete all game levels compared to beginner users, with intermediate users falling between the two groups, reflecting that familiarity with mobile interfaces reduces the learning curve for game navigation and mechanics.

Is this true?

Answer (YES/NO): YES